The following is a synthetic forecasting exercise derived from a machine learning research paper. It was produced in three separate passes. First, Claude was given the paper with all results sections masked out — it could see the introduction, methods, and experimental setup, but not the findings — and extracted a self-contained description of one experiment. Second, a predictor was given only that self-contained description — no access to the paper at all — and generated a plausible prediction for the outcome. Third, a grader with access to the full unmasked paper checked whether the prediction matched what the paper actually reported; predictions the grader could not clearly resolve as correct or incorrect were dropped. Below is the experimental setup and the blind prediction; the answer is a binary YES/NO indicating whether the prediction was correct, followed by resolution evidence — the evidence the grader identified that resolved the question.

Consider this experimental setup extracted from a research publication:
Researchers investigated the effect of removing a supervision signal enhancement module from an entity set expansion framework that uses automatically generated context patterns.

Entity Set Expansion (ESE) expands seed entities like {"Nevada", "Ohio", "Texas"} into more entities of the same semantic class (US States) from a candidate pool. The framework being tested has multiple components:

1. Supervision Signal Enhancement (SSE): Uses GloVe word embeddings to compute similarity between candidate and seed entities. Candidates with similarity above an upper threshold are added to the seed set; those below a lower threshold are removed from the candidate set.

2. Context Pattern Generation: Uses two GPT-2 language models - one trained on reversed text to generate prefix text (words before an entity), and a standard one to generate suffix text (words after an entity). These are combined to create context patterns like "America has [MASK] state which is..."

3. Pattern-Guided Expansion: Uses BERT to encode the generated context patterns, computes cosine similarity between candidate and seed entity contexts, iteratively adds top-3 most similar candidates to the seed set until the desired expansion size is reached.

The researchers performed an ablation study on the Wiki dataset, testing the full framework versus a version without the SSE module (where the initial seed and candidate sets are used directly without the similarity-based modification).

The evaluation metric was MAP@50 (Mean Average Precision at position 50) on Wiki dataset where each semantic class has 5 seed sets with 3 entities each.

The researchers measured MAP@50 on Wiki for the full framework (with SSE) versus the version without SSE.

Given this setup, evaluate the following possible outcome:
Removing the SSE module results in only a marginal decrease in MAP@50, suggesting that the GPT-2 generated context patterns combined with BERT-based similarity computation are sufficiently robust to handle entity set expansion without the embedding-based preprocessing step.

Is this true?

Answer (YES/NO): NO